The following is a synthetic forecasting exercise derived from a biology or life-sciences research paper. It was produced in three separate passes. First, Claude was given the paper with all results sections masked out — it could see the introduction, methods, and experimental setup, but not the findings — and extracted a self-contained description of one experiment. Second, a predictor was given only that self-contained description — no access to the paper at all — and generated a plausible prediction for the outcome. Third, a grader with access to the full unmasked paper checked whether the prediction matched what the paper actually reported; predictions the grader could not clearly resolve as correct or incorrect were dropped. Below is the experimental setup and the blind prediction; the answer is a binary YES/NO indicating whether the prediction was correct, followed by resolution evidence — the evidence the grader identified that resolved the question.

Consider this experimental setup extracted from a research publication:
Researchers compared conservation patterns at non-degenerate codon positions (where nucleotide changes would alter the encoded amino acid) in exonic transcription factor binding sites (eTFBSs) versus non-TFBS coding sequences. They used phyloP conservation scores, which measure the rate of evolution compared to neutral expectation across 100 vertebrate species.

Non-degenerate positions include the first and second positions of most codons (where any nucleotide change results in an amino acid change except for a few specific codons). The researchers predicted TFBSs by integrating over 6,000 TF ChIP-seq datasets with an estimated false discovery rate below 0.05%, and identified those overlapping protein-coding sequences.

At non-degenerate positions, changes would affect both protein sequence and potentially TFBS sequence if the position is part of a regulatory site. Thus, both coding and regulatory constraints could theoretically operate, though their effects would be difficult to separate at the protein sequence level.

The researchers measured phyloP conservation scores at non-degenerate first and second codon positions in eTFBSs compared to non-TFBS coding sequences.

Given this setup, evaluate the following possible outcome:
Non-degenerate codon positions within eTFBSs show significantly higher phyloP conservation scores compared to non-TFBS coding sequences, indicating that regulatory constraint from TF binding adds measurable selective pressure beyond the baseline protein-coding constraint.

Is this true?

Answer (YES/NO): YES